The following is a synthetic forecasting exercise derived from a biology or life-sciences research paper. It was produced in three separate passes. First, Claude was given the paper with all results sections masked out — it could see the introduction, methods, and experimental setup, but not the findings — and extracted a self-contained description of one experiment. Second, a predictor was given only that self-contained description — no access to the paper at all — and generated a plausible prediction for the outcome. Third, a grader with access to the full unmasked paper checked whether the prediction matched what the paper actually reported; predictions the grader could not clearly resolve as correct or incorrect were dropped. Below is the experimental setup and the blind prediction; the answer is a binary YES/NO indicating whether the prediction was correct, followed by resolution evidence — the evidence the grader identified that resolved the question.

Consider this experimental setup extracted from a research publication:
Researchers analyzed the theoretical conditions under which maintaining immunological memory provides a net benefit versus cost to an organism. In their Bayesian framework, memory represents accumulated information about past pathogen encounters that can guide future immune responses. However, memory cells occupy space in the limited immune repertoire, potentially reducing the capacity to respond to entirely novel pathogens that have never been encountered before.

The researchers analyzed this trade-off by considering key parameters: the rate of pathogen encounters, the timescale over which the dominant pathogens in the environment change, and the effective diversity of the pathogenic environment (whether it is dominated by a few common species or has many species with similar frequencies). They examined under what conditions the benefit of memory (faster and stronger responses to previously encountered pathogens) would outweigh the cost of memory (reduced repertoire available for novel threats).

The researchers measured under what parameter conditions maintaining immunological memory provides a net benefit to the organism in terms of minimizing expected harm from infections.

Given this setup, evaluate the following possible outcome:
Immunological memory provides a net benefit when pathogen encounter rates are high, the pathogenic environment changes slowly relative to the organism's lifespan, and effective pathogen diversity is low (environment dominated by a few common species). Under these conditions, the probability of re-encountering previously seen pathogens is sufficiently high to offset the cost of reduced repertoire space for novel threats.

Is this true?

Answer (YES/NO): NO